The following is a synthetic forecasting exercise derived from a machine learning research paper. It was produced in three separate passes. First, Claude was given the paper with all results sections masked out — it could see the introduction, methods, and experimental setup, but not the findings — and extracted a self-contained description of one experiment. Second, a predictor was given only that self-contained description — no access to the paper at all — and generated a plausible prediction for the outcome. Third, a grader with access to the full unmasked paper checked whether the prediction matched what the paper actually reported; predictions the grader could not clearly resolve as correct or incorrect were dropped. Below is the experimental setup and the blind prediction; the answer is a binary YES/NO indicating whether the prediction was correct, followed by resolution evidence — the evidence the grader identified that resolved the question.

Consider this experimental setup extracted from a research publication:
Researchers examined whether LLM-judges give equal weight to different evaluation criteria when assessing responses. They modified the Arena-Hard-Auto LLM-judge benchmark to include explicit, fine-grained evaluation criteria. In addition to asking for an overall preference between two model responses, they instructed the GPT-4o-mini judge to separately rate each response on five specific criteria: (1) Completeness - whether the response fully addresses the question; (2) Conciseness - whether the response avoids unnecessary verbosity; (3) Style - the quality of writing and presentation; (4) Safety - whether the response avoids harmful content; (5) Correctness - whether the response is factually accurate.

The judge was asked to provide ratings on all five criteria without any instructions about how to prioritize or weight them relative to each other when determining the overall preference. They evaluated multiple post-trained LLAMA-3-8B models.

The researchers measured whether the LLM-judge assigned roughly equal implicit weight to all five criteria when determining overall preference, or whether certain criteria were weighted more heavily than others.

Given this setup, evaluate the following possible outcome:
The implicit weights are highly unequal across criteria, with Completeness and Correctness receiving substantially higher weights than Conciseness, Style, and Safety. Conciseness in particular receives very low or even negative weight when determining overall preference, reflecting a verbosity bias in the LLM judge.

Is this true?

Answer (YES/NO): NO